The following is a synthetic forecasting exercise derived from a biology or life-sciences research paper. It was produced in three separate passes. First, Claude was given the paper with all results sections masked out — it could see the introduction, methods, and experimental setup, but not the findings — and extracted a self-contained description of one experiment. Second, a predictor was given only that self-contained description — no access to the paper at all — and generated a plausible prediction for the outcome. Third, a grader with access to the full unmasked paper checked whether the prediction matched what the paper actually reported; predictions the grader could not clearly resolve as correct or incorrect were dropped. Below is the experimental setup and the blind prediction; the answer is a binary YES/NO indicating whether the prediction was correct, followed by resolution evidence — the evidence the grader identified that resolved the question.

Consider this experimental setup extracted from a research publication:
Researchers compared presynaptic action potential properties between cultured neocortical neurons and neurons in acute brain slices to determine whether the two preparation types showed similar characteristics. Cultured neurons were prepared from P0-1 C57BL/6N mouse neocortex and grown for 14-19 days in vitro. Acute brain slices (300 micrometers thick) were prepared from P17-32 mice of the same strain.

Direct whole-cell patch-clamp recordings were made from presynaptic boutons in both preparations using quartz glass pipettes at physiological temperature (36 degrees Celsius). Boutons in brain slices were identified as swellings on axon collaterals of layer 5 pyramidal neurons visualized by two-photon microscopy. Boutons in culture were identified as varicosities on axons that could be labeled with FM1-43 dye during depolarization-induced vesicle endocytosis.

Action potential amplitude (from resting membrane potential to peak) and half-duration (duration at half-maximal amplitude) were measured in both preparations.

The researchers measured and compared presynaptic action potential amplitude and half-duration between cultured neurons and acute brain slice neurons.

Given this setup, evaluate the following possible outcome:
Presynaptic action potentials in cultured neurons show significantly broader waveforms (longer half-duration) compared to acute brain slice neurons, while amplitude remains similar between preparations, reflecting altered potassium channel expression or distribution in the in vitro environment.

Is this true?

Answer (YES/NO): NO